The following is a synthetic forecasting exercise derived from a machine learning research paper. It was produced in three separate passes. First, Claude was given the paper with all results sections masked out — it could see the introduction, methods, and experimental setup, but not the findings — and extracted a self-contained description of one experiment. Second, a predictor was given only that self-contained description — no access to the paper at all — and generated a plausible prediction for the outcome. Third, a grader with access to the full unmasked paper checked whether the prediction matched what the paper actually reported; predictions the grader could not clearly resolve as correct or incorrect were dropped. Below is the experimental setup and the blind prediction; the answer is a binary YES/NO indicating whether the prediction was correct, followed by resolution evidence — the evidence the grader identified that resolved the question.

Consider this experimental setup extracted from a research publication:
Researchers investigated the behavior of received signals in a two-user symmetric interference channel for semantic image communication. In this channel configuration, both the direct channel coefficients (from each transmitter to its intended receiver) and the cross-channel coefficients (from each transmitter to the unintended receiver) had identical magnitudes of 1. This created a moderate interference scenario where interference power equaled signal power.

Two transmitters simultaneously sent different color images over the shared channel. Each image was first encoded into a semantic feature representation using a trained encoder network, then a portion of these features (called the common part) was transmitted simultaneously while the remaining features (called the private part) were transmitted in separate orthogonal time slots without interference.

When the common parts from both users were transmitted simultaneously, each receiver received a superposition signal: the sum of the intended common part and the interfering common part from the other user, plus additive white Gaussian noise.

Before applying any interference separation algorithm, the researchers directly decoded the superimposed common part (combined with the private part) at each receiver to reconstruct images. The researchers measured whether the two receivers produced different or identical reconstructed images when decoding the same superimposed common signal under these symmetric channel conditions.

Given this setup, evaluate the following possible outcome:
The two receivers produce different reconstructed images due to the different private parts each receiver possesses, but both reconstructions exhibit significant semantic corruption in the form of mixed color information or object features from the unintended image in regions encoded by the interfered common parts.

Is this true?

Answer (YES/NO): NO